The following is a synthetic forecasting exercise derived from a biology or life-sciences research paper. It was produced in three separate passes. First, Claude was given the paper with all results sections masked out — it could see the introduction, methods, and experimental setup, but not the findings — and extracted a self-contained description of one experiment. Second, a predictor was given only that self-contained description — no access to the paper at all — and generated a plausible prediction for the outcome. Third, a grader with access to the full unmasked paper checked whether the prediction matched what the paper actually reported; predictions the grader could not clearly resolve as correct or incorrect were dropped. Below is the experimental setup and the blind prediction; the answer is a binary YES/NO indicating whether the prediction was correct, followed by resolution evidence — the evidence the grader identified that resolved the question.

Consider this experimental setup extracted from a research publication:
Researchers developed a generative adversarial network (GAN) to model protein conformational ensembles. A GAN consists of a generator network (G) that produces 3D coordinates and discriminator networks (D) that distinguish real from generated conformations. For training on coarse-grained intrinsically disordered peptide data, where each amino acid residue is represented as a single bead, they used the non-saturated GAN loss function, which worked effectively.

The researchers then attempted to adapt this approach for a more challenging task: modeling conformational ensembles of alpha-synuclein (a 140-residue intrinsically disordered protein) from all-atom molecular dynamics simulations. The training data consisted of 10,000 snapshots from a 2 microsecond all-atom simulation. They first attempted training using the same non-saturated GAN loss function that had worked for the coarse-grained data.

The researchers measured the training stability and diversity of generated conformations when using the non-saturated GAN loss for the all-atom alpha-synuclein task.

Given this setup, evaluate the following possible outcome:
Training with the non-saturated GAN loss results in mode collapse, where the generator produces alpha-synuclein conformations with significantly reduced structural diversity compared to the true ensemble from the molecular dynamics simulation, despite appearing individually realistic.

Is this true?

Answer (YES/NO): YES